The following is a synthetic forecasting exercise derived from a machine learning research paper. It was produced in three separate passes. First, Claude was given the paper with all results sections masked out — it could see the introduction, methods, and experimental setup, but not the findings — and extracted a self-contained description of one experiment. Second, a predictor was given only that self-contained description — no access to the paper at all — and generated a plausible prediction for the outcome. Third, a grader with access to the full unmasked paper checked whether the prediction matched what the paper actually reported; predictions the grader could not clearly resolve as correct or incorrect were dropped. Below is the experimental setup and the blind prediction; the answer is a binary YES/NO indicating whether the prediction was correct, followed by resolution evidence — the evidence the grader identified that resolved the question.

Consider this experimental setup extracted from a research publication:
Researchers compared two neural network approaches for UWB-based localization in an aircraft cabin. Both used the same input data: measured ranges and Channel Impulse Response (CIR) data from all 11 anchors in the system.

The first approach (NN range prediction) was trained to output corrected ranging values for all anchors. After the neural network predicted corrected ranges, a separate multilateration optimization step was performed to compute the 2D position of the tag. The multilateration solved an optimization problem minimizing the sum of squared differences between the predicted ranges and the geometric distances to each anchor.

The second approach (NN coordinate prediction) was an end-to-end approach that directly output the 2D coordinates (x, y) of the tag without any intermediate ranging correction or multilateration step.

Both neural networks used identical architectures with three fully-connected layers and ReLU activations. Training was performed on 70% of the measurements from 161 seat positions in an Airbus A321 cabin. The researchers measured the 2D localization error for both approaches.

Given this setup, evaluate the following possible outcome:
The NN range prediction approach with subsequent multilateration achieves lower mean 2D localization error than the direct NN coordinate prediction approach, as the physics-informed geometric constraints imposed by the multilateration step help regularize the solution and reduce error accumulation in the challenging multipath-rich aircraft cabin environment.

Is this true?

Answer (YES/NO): NO